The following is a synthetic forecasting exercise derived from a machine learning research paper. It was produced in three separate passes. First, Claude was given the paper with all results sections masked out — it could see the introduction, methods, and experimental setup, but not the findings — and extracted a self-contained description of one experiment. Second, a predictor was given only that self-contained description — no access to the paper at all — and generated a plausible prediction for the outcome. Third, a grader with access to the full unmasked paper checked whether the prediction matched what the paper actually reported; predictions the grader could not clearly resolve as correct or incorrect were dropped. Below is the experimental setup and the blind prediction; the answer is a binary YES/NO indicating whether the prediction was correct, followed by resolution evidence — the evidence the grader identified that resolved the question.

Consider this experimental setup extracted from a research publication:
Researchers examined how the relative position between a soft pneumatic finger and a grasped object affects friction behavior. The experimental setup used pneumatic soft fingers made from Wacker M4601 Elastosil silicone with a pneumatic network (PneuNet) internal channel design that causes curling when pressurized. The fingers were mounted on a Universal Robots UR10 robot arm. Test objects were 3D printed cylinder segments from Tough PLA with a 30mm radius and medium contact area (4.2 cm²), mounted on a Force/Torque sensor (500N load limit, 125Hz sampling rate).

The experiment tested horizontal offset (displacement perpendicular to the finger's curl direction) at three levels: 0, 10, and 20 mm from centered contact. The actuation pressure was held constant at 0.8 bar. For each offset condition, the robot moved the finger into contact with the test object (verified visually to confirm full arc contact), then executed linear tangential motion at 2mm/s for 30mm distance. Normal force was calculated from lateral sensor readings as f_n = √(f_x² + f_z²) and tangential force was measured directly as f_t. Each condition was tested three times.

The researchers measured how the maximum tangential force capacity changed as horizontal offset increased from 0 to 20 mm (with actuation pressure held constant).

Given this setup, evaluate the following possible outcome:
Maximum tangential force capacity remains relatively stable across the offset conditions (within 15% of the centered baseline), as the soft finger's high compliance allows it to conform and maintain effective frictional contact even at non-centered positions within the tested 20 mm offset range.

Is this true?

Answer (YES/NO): NO